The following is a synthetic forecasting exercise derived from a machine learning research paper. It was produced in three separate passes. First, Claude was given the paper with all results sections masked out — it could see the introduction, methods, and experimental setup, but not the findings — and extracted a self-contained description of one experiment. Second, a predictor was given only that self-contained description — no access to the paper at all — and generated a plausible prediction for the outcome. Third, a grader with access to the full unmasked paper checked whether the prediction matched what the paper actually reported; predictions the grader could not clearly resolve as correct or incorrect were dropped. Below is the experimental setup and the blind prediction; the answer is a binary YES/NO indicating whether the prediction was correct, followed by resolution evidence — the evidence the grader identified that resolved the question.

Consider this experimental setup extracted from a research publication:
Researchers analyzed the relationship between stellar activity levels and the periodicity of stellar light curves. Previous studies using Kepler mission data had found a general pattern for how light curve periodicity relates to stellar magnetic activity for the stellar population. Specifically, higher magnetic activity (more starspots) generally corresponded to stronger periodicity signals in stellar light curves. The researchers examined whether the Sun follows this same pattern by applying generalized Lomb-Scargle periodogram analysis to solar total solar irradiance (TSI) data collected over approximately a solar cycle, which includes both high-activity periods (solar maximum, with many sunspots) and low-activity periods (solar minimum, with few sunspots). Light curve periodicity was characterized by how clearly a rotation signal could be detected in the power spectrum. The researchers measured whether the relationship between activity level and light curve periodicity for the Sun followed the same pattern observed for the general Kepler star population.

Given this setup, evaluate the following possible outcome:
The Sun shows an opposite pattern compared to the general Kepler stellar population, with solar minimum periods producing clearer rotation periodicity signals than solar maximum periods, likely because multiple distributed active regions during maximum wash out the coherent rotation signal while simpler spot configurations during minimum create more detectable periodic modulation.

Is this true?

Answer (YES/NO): NO